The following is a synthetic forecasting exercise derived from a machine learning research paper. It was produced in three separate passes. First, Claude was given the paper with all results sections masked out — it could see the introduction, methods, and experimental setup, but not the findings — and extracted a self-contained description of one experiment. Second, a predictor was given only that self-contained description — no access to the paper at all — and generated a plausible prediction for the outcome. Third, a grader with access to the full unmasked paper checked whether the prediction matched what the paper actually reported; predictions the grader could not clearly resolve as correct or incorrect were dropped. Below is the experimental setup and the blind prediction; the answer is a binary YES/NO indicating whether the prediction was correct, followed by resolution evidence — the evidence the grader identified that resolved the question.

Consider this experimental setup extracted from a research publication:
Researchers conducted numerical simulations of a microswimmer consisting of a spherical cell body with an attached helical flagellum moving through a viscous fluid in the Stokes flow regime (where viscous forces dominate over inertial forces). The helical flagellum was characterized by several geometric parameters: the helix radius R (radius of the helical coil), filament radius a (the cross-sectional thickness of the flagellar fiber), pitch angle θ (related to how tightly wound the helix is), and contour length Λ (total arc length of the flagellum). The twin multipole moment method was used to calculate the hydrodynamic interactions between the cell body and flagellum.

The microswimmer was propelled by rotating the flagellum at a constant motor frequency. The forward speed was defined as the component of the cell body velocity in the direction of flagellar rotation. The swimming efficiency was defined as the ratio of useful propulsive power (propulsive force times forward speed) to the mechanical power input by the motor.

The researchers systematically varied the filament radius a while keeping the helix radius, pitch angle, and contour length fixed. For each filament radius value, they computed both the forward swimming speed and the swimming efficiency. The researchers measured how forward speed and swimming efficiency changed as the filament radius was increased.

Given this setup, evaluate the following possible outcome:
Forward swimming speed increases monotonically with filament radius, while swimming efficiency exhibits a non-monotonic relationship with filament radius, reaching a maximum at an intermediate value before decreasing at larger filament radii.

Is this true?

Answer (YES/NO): NO